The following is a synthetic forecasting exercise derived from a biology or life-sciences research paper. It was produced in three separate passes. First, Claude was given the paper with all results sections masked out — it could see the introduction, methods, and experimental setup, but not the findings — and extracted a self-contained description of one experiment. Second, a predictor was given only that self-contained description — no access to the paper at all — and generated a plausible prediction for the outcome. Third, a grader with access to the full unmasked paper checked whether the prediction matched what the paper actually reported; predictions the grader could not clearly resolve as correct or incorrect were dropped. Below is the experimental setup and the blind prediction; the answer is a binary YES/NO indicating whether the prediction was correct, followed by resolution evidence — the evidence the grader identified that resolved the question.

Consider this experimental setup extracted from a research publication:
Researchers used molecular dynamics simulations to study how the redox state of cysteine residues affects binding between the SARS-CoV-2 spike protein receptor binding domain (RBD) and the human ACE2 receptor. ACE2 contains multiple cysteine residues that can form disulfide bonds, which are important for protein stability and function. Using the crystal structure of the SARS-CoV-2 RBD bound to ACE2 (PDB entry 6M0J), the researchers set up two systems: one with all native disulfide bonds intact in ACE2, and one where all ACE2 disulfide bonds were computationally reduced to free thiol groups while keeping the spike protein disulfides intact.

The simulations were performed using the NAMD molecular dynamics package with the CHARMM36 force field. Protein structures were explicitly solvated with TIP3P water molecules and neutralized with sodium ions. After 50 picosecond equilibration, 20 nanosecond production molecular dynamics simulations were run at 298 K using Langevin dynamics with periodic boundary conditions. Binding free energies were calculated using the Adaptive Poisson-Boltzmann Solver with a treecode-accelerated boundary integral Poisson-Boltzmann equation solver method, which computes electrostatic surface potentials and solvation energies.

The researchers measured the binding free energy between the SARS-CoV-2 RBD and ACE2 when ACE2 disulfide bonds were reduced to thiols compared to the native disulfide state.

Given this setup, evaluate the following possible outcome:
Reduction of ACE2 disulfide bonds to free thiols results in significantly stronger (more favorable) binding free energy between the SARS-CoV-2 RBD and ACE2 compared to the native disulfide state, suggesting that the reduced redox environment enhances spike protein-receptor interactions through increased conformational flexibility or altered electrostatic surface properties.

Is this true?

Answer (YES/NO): NO